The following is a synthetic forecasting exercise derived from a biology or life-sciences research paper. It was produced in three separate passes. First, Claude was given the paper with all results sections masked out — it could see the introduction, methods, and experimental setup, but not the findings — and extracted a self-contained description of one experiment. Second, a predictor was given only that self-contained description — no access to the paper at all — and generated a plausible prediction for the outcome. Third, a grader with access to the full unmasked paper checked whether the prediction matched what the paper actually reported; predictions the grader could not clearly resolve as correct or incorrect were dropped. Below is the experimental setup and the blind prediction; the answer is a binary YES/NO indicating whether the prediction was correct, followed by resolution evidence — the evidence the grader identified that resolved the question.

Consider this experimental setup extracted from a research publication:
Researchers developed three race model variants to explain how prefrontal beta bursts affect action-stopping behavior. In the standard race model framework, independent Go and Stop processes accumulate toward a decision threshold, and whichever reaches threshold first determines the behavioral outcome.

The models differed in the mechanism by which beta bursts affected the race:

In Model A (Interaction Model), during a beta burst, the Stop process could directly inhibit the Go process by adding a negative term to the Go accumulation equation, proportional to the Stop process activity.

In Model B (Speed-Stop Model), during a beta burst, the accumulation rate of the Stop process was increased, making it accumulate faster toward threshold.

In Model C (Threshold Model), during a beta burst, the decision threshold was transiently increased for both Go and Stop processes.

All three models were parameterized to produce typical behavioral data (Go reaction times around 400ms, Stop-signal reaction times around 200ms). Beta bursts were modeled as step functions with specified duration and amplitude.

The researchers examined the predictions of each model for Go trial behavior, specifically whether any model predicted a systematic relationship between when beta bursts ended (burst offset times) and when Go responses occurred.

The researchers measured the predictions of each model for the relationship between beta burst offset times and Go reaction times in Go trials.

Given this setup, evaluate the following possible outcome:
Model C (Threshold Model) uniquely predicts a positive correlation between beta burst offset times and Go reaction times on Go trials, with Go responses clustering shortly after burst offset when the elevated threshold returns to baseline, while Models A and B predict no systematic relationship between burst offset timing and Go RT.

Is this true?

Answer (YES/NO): YES